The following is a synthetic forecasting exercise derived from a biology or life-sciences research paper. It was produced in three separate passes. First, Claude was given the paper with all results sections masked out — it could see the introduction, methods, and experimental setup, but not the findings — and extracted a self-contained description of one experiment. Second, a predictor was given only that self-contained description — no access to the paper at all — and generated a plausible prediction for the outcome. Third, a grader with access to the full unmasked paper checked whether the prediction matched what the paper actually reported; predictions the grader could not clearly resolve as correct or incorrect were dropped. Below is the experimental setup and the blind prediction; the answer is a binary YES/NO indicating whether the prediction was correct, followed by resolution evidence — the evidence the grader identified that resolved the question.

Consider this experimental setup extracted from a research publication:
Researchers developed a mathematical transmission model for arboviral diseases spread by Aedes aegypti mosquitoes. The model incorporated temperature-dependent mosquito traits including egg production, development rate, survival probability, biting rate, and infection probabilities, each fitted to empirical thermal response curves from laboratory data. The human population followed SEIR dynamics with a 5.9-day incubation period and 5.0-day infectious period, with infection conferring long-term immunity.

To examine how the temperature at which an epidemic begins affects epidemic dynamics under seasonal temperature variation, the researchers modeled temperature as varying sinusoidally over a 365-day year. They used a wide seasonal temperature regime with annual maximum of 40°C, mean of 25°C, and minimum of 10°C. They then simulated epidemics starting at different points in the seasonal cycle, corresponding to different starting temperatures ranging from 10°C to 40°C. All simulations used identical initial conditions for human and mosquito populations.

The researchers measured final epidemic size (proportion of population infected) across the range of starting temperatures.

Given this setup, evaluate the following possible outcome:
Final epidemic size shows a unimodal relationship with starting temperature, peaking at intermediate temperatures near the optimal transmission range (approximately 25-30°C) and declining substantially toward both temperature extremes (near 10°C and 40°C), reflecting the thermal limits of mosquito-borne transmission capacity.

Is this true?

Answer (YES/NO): NO